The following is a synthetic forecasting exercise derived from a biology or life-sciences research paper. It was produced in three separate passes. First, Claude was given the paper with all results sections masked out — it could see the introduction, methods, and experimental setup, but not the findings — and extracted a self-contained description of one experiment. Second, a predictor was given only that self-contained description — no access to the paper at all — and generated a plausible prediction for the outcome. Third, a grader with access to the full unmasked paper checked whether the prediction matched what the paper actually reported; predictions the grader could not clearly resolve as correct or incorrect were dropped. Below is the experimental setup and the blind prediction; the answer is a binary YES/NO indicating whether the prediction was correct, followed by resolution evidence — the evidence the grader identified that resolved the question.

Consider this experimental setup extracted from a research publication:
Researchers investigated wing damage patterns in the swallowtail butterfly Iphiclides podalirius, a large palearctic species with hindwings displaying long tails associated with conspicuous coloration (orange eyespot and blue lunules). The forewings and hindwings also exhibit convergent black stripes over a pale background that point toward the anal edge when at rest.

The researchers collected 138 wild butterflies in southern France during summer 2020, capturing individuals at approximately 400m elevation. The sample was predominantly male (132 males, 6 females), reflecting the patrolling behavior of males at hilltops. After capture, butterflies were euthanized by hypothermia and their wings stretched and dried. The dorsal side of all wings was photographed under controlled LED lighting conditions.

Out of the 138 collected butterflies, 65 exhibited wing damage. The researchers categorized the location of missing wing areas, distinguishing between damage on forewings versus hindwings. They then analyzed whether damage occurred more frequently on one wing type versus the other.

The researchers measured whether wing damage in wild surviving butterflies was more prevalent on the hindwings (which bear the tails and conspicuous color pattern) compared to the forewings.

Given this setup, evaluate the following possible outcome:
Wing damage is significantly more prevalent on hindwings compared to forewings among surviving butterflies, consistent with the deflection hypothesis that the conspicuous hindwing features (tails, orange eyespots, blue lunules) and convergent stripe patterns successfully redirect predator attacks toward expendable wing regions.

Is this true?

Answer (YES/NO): YES